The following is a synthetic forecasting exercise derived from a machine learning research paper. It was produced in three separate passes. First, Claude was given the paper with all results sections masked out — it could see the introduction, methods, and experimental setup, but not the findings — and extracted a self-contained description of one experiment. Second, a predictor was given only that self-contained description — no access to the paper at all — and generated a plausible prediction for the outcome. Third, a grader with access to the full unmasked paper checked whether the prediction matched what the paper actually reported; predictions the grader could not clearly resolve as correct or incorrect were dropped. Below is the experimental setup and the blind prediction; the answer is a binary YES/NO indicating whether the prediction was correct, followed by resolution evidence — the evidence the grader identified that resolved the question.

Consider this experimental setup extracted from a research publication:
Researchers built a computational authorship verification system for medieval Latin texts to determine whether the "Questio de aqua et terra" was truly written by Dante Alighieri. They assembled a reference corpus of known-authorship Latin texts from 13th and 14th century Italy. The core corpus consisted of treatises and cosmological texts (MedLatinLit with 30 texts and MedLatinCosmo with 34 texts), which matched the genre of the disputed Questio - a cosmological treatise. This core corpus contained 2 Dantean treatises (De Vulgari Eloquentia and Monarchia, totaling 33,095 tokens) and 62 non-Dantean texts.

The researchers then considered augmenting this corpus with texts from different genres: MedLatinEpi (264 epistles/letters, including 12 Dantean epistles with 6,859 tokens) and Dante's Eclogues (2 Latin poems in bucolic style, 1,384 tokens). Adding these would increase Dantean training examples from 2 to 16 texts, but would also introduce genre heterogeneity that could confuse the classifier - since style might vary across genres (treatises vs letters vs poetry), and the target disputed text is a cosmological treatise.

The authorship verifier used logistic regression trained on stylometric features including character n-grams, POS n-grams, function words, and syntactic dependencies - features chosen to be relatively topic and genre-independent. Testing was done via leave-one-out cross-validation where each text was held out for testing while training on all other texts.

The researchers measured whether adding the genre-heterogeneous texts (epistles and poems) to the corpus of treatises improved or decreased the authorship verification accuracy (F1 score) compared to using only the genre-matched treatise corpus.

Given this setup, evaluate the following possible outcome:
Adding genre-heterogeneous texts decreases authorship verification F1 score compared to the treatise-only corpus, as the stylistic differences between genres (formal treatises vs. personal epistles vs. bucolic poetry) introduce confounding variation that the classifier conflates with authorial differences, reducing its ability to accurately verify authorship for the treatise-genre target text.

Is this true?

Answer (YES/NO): NO